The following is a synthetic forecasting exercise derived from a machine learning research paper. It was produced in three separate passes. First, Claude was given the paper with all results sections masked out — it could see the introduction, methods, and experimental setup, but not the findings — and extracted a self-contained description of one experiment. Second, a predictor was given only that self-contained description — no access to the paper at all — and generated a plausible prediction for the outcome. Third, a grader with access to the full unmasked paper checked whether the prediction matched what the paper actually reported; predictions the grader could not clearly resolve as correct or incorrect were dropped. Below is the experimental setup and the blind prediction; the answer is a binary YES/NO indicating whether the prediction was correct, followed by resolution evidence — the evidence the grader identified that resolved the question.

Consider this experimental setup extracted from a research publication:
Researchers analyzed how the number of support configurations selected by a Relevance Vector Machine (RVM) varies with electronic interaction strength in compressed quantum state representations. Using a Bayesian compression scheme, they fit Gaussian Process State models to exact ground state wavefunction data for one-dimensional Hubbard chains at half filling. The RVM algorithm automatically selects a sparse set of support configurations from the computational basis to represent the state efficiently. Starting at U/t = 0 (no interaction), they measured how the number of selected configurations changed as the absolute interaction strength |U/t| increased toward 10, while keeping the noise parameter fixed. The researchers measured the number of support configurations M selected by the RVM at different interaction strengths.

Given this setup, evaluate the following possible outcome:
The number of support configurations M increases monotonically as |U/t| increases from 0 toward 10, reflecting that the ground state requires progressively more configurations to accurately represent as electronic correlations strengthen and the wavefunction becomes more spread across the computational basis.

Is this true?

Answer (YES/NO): YES